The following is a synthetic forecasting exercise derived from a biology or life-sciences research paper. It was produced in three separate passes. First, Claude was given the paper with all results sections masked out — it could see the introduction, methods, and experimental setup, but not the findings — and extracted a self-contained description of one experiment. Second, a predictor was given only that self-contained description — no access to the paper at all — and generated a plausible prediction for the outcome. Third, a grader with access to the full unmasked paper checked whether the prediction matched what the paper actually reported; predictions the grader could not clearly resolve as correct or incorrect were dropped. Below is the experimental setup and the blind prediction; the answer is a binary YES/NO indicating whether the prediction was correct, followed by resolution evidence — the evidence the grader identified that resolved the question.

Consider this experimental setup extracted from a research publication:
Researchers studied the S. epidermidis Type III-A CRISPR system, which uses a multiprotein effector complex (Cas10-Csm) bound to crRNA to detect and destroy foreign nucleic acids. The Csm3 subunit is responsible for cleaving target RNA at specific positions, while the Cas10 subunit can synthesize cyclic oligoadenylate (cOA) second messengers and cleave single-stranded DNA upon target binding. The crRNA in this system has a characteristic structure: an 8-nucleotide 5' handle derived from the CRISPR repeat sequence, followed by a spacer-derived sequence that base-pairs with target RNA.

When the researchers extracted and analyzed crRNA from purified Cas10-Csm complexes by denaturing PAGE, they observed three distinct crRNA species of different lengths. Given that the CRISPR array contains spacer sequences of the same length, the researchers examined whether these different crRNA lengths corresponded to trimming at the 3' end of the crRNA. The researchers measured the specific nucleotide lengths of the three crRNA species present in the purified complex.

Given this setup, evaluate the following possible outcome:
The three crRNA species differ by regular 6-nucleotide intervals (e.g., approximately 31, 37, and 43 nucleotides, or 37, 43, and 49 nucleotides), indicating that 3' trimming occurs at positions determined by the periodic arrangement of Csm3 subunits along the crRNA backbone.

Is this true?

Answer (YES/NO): YES